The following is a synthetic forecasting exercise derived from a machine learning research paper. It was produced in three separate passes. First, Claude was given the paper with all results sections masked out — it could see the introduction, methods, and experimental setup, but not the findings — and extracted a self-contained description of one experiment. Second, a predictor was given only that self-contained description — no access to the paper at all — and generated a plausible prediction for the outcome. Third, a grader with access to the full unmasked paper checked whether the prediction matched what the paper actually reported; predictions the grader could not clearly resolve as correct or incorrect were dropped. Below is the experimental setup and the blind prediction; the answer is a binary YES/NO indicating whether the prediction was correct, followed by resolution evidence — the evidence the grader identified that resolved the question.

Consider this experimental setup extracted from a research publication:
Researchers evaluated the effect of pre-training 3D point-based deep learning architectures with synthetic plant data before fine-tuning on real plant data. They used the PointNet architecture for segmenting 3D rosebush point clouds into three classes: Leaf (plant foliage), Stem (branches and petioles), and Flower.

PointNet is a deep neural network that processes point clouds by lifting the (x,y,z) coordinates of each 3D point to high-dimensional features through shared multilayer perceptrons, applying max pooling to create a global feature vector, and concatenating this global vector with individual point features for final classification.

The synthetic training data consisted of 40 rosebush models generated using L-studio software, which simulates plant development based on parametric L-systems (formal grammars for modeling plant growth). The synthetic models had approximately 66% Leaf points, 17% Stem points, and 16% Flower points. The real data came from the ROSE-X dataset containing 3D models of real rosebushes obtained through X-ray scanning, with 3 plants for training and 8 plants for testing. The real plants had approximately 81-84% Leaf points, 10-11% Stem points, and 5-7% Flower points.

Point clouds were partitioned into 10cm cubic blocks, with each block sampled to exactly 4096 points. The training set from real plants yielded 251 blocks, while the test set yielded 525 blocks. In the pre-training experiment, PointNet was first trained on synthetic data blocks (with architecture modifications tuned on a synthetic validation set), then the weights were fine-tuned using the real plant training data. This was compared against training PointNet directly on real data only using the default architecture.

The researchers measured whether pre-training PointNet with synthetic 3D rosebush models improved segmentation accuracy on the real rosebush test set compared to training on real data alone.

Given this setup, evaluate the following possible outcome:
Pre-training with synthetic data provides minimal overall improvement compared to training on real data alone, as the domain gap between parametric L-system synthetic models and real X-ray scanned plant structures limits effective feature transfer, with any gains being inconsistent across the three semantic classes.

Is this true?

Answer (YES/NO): NO